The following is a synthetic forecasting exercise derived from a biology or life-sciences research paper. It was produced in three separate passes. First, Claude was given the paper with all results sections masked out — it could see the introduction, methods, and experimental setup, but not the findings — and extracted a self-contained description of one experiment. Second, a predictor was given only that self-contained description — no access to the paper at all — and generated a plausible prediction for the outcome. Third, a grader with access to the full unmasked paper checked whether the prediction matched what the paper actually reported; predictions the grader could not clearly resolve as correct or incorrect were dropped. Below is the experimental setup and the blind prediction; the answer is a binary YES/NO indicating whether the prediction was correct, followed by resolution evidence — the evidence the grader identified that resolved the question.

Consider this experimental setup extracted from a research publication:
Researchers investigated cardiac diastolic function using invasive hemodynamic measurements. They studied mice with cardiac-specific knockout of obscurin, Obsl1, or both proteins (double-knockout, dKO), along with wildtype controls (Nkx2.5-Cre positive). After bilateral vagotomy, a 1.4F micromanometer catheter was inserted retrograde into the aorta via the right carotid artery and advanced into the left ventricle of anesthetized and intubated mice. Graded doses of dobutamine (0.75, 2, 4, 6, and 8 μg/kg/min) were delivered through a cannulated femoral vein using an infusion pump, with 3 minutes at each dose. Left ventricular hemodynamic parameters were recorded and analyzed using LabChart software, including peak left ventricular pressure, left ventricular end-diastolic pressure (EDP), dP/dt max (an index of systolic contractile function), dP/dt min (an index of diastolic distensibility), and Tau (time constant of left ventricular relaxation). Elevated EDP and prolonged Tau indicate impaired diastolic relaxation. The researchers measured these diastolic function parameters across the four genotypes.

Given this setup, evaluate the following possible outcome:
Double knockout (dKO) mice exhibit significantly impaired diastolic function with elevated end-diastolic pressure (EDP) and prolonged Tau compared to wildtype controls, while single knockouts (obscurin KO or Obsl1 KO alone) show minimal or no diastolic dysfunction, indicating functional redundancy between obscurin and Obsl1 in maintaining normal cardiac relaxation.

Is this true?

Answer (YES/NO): YES